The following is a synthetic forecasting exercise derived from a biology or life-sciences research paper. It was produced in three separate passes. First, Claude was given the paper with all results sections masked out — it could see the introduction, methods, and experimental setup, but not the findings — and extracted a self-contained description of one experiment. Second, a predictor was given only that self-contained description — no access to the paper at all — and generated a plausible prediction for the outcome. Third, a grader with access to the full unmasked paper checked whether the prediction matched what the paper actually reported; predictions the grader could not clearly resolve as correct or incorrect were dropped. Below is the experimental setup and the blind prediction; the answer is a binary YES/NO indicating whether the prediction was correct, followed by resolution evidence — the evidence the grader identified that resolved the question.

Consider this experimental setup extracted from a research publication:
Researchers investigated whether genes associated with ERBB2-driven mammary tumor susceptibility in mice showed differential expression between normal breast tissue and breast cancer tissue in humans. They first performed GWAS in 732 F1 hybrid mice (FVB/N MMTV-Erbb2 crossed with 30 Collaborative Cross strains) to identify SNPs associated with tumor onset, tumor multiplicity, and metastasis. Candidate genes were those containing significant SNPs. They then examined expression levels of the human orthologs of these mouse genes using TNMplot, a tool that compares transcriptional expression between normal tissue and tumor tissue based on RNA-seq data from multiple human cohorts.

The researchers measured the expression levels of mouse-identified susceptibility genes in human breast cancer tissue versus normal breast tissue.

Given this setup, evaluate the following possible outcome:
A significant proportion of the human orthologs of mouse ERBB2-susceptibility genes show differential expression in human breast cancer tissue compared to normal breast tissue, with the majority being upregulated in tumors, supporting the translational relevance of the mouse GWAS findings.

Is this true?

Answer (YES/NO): NO